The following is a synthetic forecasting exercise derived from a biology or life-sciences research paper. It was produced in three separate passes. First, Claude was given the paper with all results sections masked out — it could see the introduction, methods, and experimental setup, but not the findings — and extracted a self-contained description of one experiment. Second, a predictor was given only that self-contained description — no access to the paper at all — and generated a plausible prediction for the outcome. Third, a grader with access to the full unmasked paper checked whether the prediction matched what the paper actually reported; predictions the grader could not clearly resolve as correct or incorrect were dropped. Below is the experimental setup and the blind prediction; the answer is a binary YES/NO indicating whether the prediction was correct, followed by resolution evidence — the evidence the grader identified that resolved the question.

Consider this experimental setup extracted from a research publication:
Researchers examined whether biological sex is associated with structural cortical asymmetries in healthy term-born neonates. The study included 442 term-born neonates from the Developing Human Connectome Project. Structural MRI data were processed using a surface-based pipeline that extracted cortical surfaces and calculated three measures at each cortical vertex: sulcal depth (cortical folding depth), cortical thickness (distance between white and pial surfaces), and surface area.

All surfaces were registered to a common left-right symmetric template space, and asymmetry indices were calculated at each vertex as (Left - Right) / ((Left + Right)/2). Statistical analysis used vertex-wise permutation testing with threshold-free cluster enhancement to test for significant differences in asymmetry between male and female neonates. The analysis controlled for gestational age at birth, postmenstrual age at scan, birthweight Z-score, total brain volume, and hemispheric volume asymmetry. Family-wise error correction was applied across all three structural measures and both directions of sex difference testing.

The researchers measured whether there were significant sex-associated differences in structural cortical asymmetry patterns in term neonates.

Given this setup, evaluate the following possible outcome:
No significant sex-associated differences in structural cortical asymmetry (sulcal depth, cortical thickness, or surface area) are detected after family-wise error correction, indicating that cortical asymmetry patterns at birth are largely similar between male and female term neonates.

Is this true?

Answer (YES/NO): YES